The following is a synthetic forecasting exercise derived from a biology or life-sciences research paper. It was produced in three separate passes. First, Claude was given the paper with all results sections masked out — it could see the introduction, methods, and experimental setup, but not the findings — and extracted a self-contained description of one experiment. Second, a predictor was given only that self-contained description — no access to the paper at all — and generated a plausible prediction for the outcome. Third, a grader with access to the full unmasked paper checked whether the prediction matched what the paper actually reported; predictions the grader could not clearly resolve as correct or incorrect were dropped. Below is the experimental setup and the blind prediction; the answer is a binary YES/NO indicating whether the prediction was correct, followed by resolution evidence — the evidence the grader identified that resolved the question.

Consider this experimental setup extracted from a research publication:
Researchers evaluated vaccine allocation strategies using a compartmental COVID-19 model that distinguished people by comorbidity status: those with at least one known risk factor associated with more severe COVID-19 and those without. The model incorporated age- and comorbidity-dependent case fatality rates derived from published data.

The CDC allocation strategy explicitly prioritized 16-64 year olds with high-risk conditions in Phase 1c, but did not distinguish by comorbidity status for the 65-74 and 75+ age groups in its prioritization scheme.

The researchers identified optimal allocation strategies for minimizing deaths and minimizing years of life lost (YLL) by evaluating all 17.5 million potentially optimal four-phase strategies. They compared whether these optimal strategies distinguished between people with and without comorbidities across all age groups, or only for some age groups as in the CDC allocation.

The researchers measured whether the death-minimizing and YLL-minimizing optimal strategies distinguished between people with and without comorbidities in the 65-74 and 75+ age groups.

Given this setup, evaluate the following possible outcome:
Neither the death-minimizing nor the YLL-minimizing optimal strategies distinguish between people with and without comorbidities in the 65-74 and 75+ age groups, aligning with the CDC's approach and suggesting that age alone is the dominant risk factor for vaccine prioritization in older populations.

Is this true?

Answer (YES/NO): NO